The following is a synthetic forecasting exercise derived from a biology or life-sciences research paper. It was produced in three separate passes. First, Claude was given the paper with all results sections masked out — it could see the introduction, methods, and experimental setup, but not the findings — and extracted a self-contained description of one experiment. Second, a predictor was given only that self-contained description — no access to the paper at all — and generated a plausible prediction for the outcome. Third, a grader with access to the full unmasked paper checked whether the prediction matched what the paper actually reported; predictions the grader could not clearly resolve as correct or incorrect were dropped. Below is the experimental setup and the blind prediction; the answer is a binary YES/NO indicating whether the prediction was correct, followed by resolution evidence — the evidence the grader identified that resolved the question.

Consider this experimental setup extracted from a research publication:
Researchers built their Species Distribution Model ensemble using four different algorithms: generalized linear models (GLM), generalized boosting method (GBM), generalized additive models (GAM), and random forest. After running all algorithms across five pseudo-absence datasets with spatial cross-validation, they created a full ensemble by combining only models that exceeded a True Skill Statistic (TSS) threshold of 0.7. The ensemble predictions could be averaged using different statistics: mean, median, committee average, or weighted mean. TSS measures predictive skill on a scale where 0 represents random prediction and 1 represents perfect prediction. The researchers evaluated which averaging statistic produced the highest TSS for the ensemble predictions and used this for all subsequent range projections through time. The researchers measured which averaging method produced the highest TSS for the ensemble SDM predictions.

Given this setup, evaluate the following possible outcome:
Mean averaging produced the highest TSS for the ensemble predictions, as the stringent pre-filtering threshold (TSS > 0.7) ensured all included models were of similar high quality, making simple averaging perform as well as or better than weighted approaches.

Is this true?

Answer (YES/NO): YES